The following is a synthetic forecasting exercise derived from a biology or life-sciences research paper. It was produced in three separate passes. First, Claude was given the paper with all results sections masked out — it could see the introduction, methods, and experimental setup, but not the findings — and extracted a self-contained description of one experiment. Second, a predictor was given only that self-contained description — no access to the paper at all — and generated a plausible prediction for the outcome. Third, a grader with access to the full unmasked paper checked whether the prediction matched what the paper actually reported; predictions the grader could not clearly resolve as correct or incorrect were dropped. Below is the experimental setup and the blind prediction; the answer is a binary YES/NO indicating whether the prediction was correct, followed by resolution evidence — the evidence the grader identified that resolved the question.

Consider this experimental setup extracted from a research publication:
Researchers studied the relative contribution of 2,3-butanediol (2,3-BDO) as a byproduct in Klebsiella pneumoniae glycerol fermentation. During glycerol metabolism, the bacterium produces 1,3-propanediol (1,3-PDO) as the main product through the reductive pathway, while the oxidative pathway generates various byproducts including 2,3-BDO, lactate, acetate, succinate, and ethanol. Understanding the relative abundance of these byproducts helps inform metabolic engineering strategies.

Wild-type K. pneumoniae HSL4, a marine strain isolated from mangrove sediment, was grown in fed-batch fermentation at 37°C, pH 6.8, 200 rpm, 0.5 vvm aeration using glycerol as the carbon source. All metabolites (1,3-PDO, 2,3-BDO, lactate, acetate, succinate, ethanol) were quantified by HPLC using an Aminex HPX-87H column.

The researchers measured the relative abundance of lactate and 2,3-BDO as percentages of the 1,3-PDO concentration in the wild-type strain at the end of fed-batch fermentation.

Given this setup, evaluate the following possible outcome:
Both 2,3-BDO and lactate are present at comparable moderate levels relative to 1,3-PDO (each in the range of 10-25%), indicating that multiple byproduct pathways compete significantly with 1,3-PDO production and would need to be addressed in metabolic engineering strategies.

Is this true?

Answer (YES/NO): YES